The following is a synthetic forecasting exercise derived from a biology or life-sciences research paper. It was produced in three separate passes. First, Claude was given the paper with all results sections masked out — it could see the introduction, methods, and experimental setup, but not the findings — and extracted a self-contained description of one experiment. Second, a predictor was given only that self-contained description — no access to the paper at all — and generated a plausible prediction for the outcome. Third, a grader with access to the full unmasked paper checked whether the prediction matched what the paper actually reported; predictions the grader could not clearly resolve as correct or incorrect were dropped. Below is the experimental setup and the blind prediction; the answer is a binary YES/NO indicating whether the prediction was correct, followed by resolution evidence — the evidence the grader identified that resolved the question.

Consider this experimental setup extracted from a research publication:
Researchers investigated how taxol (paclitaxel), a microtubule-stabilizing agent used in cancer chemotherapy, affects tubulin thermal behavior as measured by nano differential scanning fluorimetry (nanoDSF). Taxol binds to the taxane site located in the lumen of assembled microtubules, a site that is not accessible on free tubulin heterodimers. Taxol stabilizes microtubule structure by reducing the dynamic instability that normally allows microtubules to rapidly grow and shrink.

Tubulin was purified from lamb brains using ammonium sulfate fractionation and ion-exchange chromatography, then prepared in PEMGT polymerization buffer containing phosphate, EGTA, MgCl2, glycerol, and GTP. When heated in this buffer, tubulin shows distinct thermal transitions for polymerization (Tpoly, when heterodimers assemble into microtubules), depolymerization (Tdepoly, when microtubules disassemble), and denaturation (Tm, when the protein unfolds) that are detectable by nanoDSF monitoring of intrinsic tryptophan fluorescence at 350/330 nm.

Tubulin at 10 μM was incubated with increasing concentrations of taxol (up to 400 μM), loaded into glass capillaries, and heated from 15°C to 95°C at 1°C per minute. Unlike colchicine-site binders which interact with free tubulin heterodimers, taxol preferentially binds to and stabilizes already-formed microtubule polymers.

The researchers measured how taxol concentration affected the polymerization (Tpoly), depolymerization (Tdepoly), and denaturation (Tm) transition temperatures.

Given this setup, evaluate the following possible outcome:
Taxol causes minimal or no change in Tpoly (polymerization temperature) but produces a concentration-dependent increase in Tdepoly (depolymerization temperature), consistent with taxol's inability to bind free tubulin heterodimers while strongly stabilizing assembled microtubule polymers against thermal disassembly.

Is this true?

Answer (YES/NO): NO